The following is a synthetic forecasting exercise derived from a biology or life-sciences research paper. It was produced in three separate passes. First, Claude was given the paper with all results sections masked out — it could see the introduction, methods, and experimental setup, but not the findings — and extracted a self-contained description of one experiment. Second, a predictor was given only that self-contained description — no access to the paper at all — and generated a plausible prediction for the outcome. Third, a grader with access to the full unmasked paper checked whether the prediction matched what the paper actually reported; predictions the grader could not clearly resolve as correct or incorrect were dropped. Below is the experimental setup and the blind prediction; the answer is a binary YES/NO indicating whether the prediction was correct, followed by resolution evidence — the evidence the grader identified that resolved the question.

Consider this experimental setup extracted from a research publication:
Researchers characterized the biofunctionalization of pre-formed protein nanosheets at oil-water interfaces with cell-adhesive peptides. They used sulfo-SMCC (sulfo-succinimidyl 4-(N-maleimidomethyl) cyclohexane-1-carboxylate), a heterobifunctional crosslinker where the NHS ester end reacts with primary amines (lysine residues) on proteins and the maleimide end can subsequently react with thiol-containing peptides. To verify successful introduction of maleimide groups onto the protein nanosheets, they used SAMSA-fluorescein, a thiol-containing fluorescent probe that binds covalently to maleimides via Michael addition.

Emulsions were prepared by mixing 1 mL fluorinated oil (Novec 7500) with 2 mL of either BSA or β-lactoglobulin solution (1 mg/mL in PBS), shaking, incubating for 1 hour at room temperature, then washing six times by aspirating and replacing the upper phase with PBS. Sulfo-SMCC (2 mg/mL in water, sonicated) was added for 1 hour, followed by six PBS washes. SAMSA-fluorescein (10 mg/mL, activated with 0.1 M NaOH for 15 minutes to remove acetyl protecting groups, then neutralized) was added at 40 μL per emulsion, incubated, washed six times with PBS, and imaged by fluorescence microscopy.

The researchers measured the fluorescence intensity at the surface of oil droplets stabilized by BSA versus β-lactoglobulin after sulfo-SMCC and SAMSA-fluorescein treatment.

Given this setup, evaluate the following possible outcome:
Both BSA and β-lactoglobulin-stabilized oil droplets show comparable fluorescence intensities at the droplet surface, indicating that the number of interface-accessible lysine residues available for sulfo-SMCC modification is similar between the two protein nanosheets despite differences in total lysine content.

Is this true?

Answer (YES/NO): YES